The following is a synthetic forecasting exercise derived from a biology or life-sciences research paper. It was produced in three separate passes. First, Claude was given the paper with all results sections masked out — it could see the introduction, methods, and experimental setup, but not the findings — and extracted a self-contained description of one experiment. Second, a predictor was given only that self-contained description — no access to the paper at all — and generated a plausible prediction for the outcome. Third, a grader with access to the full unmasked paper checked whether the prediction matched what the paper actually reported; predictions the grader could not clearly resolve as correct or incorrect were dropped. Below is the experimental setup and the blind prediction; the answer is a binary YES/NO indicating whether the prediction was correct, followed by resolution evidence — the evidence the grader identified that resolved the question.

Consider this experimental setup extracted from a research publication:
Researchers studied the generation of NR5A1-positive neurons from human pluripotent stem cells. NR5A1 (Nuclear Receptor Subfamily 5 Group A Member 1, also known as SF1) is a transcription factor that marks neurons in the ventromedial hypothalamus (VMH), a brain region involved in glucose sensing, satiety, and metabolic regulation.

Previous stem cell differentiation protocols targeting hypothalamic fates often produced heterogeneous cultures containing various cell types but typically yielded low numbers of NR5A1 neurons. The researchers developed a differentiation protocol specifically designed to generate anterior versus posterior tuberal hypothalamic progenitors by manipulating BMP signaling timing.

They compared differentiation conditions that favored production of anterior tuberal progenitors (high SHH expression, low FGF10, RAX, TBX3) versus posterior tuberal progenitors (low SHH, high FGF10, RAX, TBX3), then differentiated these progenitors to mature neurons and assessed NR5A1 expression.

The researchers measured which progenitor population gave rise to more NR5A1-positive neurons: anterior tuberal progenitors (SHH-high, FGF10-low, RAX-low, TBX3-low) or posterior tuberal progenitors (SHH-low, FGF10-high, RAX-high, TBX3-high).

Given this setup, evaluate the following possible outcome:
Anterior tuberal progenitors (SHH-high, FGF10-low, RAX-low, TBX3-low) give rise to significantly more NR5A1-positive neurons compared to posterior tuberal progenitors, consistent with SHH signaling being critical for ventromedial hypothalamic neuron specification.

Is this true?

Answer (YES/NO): YES